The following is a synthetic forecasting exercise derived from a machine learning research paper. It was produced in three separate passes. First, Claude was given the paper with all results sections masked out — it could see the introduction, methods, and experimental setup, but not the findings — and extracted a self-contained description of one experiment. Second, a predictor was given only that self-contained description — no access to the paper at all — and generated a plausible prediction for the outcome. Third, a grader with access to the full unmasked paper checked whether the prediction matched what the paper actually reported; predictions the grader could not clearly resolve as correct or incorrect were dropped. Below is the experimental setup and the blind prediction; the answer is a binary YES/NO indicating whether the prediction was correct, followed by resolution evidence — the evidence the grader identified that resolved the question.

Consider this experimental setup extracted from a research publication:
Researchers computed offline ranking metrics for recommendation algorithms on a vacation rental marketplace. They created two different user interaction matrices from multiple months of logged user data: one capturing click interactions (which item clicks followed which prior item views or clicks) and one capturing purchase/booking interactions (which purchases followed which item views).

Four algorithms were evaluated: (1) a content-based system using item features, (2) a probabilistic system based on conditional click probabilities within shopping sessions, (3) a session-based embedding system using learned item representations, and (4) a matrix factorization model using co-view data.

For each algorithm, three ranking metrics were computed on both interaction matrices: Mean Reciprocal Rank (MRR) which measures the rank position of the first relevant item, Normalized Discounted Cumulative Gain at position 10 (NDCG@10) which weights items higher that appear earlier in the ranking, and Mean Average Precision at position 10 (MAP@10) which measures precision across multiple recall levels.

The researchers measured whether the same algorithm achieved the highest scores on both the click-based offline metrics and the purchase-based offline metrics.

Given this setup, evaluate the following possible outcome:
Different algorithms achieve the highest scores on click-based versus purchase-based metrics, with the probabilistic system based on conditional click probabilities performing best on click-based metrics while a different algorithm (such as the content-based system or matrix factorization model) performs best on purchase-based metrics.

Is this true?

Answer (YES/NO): YES